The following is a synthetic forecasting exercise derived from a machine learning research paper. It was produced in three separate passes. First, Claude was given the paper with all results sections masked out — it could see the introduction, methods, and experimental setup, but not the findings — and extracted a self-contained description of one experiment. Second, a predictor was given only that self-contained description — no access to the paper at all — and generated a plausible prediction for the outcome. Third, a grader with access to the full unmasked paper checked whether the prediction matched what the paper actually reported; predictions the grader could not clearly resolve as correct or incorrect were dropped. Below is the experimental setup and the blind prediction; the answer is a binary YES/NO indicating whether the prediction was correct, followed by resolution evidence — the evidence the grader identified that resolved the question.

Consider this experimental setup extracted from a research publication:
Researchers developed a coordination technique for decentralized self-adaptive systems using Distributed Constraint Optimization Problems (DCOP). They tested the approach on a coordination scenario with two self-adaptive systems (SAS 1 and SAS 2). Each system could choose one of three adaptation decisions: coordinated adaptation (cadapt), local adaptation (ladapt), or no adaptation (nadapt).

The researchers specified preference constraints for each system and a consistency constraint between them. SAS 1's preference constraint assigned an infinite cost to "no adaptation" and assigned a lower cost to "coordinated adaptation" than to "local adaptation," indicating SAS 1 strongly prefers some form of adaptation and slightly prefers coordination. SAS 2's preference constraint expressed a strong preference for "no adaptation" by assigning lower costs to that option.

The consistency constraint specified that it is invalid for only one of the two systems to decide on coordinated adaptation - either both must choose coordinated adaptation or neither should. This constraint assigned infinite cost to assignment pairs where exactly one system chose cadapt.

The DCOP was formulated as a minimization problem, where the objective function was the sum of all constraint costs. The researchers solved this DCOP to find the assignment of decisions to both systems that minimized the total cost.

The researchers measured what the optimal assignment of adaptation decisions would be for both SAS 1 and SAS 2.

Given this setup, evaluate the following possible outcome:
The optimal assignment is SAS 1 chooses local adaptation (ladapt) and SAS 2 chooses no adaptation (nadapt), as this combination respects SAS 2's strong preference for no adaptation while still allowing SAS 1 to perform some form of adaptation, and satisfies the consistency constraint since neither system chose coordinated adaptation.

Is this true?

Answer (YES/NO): YES